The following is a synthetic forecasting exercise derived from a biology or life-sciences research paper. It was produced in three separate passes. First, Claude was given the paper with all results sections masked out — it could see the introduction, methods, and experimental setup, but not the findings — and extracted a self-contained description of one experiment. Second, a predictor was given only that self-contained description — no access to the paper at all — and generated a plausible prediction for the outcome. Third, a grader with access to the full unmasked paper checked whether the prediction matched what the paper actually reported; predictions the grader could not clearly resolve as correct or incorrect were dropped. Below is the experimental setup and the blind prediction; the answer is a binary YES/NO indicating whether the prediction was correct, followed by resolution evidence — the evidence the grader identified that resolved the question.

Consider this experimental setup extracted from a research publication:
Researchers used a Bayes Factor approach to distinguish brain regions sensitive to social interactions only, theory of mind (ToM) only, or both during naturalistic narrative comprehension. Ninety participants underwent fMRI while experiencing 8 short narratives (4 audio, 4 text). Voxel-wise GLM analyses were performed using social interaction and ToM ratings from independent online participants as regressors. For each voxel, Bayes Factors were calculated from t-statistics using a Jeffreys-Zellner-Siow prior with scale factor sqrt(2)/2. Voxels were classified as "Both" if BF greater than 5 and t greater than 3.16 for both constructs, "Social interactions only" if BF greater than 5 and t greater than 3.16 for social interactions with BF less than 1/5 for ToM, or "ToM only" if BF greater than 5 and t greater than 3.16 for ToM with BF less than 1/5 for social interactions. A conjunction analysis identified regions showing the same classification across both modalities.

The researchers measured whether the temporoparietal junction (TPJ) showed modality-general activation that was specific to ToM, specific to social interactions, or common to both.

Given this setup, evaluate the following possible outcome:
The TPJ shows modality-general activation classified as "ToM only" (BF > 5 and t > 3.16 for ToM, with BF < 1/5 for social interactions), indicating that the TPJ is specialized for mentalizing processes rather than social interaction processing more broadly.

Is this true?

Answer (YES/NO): NO